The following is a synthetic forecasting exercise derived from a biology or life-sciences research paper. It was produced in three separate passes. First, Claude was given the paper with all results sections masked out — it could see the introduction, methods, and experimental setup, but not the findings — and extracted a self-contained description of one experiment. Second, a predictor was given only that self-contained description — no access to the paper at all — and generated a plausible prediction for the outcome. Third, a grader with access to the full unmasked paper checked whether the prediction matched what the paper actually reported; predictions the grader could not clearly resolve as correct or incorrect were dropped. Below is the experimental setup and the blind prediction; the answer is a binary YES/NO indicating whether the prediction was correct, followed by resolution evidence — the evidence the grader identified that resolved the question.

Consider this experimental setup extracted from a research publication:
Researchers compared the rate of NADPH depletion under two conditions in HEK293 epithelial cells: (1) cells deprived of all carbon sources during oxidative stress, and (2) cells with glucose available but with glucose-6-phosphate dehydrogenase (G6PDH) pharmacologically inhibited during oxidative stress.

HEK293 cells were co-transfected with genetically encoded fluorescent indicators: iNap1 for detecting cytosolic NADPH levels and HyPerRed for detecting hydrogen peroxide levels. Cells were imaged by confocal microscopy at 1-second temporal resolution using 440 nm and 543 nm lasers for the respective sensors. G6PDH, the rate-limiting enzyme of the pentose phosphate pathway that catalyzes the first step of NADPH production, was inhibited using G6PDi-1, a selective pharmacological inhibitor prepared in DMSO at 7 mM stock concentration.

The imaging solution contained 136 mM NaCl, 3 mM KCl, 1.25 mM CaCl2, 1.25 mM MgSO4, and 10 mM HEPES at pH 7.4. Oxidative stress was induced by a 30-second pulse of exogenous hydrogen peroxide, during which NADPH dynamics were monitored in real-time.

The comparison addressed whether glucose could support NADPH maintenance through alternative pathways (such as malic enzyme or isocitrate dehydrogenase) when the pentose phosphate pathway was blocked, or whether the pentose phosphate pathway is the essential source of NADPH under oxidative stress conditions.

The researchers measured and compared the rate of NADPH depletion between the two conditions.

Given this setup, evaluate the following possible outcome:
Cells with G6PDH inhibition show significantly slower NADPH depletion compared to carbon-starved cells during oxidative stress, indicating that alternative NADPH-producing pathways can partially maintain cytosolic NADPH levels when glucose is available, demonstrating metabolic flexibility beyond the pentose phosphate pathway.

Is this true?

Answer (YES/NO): NO